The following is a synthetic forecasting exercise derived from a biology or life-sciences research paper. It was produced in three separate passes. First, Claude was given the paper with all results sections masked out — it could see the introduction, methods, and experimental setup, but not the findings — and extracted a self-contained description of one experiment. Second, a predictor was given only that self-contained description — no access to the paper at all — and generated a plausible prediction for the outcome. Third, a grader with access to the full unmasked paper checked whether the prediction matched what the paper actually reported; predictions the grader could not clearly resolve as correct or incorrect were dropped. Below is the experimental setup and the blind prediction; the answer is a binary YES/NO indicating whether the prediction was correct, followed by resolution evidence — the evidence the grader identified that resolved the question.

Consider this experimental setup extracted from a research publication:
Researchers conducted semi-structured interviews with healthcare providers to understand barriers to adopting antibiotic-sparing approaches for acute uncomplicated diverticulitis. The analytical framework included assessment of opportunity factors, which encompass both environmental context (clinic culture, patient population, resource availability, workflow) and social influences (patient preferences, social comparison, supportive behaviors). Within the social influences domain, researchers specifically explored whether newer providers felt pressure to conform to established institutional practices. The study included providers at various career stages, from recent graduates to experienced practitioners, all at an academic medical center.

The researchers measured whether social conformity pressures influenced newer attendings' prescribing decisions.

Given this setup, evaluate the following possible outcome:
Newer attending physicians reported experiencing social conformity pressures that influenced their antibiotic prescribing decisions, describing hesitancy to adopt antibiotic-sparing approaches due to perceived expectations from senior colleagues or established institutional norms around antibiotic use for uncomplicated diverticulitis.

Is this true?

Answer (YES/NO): YES